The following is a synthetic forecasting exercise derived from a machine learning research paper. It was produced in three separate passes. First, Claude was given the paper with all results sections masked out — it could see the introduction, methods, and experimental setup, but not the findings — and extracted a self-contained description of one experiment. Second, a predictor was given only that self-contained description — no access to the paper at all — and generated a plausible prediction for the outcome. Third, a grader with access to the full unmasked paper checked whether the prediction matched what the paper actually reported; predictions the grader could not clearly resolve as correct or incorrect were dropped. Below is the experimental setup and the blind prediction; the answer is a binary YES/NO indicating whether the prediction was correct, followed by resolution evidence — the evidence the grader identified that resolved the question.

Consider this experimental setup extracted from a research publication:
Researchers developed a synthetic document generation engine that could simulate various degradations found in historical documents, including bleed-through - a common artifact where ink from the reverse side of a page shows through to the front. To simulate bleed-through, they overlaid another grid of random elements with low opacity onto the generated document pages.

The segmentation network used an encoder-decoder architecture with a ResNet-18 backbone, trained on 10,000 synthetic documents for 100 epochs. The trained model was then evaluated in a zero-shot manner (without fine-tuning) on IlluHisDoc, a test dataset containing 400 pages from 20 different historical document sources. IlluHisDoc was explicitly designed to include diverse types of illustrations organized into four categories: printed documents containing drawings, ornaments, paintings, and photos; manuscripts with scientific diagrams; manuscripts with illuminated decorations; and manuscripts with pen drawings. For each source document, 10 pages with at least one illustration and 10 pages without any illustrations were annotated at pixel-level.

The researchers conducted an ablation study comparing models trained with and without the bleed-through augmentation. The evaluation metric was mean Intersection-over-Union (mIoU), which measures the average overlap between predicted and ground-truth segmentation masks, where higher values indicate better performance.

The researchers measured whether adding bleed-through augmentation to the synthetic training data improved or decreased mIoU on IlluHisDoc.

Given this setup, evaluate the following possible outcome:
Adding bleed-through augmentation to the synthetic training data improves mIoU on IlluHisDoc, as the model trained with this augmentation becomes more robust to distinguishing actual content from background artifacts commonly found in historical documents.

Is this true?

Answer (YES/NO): NO